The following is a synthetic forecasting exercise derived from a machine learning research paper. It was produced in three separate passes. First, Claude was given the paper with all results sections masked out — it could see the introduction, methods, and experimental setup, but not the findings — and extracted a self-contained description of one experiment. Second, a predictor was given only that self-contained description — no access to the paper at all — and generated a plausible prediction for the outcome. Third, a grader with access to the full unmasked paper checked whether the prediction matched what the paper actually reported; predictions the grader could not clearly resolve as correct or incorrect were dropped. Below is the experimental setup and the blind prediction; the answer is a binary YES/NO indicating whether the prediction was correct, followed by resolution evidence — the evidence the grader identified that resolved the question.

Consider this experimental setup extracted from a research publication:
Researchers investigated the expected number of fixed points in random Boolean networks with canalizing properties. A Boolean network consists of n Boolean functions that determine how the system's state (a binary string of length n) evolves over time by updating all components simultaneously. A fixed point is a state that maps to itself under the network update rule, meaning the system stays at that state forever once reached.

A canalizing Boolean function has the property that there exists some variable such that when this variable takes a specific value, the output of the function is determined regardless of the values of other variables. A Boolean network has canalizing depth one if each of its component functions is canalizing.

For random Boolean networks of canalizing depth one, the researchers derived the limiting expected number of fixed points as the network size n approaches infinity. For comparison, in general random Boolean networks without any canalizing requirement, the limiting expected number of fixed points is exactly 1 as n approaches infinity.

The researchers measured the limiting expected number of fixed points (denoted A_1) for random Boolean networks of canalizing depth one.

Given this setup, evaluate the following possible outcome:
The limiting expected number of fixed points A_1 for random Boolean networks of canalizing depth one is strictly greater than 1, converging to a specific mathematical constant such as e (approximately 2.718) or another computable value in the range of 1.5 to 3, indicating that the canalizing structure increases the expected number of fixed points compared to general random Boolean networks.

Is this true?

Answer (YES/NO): NO